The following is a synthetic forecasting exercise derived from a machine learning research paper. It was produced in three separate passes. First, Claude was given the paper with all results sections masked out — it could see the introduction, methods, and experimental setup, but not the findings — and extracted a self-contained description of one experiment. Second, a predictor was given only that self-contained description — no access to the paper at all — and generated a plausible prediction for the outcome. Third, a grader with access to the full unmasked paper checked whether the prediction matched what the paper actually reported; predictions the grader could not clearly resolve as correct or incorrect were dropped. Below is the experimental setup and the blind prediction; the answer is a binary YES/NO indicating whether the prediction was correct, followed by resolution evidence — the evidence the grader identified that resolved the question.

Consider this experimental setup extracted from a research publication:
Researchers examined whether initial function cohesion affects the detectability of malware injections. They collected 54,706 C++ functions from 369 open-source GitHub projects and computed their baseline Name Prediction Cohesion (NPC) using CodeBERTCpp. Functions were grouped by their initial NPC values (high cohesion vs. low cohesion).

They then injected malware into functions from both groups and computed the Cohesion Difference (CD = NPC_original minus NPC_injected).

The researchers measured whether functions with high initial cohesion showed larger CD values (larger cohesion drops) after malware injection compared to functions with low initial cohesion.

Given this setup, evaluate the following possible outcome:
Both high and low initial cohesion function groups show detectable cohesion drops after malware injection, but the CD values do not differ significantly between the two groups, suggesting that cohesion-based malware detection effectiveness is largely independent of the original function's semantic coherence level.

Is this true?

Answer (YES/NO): NO